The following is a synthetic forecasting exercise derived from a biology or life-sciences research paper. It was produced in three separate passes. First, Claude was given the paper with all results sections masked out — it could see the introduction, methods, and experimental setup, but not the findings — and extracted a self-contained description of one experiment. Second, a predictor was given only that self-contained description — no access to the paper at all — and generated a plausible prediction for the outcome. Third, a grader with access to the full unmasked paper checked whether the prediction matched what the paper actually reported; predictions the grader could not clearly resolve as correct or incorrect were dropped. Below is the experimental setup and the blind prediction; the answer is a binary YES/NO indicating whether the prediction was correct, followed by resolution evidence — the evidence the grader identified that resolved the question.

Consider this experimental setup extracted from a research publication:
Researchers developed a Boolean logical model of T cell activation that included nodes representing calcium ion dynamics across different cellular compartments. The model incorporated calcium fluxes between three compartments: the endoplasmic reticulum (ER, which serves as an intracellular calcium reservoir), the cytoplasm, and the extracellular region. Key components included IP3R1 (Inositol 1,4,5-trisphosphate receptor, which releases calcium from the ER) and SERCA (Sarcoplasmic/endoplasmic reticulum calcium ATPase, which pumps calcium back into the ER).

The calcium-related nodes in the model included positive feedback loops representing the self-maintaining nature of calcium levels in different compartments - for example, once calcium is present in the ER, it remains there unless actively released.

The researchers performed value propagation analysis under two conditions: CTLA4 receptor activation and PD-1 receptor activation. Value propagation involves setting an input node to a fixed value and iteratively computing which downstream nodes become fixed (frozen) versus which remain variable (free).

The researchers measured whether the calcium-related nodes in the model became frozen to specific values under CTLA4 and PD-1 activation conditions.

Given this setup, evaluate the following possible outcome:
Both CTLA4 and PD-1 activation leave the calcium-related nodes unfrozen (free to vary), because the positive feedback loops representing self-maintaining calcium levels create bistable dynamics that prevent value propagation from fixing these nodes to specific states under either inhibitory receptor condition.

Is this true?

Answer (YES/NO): YES